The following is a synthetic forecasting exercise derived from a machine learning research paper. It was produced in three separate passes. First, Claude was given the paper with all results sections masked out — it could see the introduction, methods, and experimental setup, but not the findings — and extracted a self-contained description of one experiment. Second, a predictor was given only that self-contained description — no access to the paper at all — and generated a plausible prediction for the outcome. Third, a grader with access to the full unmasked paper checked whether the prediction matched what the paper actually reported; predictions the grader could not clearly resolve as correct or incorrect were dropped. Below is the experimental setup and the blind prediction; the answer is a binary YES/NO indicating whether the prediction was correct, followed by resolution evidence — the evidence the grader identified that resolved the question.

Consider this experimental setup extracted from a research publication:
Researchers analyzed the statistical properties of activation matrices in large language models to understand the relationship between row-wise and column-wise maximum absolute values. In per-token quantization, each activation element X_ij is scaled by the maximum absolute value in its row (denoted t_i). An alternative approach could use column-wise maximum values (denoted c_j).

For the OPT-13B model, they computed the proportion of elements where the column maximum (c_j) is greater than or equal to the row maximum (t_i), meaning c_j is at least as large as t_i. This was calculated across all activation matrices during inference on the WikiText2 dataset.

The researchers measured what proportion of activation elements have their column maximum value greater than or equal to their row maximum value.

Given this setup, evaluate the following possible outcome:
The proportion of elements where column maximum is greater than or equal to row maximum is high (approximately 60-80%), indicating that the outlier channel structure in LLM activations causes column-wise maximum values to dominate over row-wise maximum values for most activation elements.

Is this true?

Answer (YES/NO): NO